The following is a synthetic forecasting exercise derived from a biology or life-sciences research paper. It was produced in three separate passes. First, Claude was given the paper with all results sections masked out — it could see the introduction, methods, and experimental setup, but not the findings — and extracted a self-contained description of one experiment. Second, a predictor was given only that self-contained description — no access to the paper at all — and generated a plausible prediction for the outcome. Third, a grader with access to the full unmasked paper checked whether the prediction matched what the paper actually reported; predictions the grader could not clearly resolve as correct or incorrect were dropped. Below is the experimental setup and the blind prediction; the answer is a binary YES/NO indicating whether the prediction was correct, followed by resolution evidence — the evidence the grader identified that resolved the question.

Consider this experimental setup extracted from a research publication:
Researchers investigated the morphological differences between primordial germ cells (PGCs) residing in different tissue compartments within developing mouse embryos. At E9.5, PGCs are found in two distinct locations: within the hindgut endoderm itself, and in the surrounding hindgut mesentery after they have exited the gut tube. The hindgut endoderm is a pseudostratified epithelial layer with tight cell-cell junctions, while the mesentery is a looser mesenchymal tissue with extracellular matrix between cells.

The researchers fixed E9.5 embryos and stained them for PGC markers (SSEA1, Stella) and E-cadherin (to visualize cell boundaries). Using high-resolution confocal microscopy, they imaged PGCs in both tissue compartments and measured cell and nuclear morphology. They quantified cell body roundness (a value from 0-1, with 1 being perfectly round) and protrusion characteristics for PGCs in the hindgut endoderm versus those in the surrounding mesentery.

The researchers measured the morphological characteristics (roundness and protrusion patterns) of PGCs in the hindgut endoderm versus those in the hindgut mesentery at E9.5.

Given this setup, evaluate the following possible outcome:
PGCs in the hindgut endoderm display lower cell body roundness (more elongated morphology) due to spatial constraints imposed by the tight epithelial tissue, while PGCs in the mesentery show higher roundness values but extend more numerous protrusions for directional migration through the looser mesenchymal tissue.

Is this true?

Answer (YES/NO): NO